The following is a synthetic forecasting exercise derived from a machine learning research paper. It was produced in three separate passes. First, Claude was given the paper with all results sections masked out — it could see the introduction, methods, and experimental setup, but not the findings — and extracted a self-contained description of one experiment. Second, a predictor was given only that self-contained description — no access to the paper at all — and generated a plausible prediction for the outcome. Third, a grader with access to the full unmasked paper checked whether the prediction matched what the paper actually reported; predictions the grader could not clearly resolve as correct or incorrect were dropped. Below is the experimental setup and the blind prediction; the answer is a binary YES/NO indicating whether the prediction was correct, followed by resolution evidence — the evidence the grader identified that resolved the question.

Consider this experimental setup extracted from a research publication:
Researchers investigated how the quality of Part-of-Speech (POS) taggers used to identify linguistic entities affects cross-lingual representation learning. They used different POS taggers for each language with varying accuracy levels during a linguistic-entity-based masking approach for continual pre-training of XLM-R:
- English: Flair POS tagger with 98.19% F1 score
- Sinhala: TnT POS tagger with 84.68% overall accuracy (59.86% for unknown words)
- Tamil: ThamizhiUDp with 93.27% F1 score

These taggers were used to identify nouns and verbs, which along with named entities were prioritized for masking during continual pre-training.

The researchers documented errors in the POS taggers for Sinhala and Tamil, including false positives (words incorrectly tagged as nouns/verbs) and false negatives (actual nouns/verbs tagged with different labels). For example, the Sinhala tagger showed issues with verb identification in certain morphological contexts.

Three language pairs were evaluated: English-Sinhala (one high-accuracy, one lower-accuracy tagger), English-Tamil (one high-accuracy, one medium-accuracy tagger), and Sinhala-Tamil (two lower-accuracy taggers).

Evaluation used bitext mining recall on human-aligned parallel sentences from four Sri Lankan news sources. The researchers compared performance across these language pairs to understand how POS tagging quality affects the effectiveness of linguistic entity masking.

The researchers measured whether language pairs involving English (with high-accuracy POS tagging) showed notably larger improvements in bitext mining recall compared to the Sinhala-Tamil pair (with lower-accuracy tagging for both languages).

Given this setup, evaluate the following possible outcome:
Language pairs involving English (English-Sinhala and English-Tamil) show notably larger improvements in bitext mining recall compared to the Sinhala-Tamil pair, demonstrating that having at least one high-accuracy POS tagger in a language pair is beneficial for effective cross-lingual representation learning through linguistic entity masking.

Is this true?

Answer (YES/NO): NO